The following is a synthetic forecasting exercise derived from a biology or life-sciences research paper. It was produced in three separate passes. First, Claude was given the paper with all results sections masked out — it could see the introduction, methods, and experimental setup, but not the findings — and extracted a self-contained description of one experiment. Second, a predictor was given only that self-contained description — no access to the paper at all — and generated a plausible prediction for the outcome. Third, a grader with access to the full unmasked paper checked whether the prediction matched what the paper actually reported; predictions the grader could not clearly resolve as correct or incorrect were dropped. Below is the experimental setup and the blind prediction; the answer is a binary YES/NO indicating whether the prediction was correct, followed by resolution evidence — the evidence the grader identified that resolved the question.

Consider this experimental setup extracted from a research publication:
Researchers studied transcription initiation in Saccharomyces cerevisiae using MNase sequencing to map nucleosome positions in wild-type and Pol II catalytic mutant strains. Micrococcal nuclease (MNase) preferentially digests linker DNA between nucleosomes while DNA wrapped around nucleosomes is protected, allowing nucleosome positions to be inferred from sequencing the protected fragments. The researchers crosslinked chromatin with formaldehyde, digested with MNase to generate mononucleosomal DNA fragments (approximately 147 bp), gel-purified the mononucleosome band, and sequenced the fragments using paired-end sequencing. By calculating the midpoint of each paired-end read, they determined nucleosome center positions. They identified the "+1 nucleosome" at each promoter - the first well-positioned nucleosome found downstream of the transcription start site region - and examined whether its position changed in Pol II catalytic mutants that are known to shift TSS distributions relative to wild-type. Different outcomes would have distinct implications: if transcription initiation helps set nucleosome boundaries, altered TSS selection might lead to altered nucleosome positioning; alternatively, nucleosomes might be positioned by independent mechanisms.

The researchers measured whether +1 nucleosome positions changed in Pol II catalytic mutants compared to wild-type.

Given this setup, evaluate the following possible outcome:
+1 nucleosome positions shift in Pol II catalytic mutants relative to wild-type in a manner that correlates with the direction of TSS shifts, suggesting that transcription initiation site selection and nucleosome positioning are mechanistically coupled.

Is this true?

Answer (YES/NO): NO